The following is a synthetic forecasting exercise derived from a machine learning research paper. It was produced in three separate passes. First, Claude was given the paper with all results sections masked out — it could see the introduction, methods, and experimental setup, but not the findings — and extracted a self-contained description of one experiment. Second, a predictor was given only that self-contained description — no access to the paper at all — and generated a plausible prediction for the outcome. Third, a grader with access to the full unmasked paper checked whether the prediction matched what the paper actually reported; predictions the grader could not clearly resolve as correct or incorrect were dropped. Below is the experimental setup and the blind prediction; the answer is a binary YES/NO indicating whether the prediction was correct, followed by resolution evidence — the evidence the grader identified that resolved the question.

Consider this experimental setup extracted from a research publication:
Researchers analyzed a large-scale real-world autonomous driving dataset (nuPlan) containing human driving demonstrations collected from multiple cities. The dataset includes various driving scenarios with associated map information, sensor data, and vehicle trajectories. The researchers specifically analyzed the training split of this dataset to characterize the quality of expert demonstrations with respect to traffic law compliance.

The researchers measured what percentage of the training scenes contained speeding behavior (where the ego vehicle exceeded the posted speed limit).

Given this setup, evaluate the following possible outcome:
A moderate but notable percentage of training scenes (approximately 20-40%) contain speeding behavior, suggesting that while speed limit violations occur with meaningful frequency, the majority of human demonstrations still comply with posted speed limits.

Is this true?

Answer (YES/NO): NO